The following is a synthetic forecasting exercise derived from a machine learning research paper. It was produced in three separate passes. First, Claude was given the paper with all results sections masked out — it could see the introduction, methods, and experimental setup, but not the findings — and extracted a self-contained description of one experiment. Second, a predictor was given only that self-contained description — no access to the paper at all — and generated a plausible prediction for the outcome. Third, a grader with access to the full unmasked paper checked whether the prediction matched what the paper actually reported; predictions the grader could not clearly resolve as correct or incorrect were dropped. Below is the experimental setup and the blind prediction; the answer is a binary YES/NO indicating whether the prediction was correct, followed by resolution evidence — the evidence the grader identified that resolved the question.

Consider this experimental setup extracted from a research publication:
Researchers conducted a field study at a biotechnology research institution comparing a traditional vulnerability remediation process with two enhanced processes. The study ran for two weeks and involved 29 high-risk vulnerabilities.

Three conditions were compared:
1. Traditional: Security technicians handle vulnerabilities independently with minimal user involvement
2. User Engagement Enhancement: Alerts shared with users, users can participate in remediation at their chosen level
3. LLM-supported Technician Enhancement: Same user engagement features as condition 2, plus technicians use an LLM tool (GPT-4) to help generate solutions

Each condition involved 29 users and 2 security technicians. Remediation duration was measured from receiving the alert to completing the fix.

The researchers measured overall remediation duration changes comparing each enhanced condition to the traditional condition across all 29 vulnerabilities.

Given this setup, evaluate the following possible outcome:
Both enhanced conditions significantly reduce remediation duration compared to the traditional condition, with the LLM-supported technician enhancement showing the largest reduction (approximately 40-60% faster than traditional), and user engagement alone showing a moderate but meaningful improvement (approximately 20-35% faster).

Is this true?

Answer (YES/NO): NO